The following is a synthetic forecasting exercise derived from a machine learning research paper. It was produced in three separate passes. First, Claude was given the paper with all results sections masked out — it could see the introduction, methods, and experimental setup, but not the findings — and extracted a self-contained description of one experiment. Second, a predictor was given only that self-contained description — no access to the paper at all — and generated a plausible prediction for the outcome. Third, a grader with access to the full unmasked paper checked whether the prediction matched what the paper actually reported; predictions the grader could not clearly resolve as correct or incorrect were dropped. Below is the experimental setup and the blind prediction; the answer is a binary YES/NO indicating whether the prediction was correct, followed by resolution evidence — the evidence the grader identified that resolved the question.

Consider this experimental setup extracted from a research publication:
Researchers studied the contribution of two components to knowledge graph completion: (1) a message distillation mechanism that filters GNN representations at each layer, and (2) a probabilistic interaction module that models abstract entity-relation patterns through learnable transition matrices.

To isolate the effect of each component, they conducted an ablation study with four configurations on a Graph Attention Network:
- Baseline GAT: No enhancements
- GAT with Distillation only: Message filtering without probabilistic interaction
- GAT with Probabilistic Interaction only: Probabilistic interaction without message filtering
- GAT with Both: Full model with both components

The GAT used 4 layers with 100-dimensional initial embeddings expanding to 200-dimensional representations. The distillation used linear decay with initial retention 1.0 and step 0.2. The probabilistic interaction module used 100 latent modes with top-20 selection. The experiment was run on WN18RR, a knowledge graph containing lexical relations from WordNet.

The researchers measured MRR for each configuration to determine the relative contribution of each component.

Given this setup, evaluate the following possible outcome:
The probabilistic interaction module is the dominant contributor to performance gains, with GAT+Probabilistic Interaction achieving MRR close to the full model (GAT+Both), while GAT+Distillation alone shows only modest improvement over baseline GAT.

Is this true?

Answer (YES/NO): NO